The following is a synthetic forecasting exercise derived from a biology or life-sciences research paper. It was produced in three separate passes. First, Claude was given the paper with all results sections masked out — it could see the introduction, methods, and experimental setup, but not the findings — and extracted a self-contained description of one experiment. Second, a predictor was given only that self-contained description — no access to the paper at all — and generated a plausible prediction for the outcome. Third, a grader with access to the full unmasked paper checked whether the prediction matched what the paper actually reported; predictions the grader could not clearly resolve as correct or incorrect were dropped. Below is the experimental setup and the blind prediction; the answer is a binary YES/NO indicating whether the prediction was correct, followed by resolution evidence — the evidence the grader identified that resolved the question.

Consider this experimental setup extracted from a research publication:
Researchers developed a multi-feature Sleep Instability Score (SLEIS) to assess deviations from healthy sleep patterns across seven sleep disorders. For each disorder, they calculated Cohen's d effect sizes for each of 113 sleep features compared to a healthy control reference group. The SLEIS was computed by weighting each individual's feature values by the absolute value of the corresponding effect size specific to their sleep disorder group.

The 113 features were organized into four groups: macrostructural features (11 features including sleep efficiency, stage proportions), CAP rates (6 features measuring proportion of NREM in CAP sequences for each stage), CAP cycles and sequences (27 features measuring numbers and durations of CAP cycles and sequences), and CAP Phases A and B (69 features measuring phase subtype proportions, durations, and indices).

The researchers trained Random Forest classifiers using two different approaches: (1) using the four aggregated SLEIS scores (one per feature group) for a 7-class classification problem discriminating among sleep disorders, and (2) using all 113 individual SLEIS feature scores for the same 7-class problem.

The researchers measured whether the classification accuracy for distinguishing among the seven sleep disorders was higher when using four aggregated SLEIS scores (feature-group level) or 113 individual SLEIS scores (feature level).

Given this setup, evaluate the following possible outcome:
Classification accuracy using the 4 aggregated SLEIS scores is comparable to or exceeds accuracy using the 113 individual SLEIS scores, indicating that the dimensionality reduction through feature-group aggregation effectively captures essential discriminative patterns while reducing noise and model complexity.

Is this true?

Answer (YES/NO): NO